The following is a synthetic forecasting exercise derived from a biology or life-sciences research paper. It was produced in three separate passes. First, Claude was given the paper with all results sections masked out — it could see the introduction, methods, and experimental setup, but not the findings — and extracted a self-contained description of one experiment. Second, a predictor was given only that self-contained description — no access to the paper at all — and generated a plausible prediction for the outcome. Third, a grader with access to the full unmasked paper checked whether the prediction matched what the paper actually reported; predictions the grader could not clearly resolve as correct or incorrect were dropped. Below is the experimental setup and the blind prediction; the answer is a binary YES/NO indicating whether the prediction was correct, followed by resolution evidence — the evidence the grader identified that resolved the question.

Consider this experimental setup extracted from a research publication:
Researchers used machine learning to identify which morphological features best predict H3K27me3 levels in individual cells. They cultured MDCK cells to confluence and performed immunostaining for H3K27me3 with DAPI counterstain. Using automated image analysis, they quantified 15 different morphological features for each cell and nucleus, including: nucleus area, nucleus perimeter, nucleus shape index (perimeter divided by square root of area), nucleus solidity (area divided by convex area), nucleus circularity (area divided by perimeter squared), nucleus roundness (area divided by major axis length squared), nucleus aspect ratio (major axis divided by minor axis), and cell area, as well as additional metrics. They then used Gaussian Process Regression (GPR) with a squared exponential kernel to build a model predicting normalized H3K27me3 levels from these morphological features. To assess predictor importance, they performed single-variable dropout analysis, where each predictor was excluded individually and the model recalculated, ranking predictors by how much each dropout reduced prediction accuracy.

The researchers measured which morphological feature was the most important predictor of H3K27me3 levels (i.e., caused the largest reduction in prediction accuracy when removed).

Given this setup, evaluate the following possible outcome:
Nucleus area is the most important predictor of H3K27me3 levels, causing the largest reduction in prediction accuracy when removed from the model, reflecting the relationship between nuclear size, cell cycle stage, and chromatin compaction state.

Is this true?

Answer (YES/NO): YES